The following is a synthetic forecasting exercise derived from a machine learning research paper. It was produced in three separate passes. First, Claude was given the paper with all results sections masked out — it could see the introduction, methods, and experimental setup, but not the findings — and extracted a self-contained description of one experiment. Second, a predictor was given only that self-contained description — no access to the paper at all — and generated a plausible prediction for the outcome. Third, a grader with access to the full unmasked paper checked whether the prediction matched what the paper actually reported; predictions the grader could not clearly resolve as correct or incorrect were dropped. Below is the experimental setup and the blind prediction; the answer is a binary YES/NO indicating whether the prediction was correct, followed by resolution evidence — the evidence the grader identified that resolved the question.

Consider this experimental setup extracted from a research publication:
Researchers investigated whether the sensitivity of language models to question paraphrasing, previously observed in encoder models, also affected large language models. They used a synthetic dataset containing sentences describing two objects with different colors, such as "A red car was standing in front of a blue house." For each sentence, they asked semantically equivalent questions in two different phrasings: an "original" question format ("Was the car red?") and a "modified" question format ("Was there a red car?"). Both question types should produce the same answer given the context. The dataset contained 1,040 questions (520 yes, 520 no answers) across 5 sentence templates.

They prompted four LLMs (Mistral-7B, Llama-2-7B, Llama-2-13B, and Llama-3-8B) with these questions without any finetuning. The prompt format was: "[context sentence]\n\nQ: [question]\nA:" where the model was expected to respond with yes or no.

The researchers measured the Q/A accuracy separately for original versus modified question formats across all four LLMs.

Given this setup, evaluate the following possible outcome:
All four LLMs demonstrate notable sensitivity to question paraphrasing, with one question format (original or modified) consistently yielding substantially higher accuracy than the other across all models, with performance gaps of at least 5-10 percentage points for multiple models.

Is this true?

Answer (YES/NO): NO